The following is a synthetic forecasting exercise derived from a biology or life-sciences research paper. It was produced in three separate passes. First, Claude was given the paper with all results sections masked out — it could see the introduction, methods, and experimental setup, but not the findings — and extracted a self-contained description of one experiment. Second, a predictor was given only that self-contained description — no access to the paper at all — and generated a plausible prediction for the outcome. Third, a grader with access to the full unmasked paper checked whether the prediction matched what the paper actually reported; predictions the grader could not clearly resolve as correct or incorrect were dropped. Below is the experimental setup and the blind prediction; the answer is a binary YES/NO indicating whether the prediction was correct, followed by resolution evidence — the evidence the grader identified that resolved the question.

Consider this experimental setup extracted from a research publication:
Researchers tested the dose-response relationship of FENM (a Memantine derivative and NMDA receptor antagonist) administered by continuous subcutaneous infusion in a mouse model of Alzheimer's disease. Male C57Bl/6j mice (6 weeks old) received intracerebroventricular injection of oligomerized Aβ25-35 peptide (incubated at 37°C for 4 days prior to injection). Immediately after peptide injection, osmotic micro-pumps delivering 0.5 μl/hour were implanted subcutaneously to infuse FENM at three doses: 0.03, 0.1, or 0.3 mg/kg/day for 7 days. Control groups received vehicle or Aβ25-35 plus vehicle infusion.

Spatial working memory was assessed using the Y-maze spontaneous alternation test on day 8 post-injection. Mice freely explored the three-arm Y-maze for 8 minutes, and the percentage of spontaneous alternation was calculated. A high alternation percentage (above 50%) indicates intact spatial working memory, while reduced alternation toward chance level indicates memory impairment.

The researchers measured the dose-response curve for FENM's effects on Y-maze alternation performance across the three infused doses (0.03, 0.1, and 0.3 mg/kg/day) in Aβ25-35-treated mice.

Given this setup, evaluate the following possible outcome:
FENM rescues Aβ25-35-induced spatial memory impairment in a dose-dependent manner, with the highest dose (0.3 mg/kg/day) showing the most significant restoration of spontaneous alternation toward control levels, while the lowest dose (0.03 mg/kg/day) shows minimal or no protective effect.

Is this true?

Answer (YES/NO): NO